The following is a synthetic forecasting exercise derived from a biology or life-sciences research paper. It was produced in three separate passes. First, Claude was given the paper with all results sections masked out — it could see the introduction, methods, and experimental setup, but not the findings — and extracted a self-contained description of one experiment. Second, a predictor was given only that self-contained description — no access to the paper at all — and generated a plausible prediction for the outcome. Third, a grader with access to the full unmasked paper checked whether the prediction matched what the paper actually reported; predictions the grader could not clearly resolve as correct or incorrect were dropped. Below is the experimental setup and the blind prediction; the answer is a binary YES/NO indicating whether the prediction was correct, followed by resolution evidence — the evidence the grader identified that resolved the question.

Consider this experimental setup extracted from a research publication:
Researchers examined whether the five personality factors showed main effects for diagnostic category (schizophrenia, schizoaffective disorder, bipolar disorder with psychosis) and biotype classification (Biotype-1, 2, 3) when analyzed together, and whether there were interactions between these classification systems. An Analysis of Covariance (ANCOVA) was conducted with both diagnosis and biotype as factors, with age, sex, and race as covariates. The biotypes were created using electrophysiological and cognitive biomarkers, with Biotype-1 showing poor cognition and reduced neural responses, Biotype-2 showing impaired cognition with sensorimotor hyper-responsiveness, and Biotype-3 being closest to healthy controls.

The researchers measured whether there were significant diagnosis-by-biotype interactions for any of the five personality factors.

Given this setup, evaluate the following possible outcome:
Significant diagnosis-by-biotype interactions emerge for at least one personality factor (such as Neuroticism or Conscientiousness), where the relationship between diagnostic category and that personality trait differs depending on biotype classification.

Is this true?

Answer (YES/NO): NO